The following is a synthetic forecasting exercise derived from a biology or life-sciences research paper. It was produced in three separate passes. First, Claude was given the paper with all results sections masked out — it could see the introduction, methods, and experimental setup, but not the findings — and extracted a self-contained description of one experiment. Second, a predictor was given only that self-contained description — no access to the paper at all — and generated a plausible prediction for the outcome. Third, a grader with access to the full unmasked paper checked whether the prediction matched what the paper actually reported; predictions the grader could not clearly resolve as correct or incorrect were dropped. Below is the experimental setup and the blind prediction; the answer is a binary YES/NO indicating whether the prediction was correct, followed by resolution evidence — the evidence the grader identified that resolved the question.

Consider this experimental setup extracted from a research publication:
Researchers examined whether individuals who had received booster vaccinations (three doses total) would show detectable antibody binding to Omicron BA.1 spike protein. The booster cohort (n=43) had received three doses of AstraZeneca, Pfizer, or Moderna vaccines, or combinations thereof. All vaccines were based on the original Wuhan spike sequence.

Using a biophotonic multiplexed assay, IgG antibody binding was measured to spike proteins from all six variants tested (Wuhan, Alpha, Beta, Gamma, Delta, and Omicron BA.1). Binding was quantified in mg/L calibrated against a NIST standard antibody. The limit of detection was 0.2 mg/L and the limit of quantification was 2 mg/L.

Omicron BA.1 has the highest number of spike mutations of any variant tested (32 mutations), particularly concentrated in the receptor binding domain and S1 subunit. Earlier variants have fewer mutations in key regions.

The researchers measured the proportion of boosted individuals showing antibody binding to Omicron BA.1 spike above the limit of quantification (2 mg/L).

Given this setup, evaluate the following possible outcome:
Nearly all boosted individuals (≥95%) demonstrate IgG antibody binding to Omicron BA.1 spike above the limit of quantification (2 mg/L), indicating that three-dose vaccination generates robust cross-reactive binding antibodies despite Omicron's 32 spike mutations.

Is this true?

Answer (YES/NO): NO